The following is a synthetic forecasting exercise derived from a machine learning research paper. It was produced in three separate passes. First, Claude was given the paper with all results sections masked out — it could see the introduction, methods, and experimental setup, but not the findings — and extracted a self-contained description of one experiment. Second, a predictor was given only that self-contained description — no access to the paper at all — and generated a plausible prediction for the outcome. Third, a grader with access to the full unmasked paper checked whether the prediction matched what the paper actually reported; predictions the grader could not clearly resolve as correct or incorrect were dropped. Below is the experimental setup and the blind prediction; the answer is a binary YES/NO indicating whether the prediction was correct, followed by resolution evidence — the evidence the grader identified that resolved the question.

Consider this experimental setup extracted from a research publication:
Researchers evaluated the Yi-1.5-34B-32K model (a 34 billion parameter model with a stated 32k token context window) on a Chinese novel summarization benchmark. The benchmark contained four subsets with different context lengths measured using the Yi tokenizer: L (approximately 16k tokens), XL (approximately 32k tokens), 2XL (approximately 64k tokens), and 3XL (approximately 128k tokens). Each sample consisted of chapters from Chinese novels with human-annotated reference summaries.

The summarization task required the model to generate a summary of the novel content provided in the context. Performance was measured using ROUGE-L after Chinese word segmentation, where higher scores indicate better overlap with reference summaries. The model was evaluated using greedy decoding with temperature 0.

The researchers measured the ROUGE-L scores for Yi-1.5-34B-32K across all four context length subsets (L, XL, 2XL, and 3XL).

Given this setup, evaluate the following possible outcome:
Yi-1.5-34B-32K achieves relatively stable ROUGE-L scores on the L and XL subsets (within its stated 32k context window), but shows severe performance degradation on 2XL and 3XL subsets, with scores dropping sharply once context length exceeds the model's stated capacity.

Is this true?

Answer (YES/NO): NO